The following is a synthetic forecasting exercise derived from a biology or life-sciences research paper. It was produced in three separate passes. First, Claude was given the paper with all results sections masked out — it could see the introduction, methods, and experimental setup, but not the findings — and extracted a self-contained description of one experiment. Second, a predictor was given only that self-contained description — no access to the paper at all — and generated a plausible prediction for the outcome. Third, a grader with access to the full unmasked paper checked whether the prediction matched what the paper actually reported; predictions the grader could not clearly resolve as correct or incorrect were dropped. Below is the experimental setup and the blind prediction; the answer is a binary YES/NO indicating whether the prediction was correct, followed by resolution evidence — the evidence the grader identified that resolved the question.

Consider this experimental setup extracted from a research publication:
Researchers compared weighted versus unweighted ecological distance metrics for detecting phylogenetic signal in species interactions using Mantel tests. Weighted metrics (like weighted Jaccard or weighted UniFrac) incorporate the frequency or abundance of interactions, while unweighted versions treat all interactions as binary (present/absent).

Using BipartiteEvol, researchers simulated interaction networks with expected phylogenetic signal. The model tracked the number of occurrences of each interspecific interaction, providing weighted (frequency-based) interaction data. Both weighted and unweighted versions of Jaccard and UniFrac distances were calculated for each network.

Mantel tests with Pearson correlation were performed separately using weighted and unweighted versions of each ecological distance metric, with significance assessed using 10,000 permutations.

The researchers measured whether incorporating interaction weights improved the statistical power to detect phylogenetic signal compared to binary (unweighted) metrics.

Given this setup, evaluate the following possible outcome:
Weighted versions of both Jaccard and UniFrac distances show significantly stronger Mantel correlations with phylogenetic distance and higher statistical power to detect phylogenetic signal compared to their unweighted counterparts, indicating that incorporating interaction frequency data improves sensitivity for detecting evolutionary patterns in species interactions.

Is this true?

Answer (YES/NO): NO